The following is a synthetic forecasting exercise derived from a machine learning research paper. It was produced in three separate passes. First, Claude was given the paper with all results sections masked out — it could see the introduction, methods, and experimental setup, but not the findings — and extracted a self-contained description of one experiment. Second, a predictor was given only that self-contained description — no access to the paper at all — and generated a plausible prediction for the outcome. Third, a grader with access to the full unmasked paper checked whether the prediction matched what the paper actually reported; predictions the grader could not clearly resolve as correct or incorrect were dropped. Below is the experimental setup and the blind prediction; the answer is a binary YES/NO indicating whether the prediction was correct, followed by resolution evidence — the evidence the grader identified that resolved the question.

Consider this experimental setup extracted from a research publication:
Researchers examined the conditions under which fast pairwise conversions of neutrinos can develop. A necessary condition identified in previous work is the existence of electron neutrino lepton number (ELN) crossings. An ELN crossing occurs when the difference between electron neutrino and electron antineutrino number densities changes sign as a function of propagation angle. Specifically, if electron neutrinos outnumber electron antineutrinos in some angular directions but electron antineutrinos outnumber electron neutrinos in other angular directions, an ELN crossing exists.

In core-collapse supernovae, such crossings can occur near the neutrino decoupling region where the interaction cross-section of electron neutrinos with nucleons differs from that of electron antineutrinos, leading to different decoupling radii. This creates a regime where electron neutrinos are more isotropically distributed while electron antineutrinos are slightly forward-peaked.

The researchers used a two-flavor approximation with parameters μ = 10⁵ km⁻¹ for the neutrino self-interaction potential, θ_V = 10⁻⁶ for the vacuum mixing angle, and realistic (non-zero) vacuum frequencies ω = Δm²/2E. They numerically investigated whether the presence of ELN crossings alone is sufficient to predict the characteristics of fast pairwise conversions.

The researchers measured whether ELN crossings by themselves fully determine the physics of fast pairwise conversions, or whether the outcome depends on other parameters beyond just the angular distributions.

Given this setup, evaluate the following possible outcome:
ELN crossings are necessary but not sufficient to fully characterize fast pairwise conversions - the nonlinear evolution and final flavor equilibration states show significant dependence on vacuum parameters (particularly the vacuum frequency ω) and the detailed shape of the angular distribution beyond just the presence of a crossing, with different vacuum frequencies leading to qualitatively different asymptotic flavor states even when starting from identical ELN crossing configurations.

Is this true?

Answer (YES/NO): YES